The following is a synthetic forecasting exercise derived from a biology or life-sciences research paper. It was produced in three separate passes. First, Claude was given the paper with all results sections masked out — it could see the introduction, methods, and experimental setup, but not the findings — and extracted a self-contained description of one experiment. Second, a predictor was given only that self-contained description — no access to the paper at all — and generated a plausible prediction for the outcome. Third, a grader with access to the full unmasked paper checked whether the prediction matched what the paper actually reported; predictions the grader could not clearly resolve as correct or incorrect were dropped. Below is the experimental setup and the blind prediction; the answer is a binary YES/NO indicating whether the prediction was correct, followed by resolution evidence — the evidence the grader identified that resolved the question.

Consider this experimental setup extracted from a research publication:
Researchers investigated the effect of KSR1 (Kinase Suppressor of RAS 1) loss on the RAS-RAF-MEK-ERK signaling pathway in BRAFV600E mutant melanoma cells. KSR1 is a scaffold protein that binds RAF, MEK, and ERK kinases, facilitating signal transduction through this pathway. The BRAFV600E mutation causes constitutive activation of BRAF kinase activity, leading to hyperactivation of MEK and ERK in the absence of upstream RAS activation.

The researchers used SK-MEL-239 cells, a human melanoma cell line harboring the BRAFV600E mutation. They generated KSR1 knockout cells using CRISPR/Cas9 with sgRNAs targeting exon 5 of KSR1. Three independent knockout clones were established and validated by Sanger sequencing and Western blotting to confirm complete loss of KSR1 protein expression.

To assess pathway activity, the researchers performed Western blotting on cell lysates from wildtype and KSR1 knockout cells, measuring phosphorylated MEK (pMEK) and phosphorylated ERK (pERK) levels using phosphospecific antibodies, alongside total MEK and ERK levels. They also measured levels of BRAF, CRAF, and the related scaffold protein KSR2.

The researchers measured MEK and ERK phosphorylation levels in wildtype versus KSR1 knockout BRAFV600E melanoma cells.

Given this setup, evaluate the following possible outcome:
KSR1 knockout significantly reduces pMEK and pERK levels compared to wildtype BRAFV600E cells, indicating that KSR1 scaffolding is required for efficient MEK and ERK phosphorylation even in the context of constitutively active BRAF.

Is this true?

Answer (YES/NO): NO